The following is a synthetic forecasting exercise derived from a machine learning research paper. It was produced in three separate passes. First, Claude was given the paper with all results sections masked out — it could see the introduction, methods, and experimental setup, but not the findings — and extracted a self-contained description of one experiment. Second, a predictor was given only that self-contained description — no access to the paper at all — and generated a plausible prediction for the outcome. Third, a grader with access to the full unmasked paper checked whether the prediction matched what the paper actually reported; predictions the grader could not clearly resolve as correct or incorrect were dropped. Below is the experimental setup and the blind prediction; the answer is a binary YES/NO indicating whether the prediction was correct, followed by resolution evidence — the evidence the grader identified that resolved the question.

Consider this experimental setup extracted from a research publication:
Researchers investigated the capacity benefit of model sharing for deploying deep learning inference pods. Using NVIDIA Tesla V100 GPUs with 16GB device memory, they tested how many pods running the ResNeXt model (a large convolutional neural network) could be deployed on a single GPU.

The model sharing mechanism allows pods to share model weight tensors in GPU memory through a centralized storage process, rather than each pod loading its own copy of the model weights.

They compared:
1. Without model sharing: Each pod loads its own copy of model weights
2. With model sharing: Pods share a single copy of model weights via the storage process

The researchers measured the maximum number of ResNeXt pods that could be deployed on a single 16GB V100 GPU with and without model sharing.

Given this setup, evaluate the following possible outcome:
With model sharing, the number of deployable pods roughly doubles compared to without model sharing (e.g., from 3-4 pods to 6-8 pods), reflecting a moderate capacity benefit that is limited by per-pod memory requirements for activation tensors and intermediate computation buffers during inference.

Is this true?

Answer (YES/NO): NO